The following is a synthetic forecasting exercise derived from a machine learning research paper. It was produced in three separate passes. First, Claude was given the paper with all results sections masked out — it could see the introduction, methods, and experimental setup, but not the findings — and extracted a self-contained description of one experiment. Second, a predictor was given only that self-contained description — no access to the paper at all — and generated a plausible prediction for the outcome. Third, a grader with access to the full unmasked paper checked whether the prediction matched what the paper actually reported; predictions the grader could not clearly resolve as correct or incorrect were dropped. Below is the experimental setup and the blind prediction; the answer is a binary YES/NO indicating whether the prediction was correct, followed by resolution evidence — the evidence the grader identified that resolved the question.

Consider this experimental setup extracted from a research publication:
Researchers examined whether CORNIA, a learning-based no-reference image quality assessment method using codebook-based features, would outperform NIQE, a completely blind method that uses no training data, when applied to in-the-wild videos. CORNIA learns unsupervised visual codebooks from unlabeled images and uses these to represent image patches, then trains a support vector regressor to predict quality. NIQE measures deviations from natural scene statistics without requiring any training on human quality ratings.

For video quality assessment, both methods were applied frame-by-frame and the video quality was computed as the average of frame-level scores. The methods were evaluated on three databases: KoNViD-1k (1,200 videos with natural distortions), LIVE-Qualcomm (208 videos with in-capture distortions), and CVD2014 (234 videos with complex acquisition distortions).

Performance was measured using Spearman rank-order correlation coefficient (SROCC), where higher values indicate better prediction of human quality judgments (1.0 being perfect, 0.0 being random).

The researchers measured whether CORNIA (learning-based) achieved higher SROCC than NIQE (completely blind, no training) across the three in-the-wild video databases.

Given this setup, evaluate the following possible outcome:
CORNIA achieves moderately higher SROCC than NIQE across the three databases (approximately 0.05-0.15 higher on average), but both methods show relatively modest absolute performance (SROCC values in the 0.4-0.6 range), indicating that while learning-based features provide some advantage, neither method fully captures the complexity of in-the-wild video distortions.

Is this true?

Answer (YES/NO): NO